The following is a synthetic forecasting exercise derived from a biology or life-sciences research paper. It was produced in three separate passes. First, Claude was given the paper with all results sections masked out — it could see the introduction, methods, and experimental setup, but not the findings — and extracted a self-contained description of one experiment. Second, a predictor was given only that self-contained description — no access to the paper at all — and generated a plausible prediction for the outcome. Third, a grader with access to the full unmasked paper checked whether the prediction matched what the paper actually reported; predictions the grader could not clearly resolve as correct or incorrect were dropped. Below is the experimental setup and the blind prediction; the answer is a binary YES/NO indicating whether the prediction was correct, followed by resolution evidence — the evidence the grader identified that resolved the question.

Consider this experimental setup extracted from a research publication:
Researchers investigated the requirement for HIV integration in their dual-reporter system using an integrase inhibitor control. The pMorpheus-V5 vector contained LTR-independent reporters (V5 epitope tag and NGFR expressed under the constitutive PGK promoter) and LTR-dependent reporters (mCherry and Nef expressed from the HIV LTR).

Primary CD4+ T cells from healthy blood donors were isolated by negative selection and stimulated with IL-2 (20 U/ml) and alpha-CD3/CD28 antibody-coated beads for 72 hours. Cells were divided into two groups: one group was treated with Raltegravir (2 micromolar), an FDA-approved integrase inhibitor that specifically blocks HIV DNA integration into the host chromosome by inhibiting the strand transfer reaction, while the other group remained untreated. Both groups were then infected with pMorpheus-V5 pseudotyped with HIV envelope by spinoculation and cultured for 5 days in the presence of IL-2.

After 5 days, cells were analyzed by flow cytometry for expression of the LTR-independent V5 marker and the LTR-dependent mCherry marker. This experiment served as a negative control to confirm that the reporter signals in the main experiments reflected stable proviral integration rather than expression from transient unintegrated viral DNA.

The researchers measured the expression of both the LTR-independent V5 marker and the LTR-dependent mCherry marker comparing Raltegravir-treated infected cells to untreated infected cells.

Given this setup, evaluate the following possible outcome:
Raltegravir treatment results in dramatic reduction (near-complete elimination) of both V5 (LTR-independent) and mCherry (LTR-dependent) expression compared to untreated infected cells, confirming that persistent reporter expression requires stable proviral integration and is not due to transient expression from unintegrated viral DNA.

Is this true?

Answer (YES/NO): YES